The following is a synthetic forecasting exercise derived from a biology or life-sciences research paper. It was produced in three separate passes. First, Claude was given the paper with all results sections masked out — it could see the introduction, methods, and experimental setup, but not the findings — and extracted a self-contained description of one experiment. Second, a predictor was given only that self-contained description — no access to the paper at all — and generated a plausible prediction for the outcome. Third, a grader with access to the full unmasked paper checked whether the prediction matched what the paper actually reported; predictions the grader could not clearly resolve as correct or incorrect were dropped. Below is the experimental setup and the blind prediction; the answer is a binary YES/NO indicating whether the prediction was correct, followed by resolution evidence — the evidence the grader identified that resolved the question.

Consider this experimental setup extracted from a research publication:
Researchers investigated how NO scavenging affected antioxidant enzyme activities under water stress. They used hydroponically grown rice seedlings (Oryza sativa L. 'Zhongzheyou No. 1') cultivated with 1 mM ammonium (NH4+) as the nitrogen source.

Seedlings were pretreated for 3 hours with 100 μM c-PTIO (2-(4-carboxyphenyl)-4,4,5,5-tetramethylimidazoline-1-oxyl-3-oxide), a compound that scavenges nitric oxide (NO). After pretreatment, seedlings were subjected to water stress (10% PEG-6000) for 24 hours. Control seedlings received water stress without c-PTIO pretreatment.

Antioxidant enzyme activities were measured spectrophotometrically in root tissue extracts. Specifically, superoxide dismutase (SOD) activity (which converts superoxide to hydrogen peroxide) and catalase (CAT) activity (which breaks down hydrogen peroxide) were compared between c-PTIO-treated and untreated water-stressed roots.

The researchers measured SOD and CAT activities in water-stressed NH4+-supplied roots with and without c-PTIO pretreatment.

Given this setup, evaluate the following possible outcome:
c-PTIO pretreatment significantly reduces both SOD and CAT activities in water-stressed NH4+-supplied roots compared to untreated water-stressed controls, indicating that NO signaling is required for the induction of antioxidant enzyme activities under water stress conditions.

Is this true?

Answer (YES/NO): YES